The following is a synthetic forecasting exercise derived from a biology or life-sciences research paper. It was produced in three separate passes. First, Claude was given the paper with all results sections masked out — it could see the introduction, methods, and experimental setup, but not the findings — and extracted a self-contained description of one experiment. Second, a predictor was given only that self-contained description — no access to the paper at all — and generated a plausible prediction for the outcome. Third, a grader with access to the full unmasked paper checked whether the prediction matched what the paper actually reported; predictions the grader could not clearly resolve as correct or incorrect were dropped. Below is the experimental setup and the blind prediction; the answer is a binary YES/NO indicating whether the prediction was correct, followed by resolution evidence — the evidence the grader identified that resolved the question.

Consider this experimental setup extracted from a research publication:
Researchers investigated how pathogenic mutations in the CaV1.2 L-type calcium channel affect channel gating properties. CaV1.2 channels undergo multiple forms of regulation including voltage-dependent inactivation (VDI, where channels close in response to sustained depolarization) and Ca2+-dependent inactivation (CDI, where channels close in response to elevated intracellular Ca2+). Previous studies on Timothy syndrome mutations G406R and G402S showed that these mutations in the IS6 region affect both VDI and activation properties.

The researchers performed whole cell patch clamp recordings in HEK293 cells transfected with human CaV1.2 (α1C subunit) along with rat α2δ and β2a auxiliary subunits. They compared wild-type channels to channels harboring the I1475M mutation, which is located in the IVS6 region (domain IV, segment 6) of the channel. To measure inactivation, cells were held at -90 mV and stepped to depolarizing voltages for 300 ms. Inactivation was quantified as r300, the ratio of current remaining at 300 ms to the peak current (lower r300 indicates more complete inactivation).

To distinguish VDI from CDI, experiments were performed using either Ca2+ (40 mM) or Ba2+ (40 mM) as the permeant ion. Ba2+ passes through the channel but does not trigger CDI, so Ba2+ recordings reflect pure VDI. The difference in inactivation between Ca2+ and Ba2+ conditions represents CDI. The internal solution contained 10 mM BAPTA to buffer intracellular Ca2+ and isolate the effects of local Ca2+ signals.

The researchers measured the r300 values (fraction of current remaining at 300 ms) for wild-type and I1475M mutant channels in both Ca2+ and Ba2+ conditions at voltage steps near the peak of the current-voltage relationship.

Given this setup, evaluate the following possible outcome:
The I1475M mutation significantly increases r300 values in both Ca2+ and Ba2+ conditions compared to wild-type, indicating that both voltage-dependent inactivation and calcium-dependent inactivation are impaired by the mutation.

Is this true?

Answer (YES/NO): NO